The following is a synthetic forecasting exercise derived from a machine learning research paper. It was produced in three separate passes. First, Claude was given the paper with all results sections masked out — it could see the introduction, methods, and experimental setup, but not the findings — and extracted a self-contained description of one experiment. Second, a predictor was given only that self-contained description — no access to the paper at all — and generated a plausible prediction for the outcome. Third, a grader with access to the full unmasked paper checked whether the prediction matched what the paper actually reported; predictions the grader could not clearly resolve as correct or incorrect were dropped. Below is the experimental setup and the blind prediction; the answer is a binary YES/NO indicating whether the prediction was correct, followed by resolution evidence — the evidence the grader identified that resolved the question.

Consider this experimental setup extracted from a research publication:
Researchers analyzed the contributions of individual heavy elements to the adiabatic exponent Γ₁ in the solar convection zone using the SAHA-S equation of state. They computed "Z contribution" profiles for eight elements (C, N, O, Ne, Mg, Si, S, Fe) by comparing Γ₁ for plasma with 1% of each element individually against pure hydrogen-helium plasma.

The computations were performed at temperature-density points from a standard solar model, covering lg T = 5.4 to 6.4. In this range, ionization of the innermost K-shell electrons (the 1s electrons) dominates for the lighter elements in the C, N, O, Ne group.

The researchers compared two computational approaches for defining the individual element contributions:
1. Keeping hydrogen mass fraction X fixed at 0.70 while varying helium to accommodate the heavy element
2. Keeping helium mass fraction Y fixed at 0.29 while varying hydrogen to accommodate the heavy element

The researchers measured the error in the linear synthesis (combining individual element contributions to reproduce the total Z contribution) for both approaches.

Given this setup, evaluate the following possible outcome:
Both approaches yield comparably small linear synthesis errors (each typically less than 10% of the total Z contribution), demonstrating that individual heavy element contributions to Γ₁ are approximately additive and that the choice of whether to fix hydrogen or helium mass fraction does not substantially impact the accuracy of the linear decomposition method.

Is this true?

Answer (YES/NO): NO